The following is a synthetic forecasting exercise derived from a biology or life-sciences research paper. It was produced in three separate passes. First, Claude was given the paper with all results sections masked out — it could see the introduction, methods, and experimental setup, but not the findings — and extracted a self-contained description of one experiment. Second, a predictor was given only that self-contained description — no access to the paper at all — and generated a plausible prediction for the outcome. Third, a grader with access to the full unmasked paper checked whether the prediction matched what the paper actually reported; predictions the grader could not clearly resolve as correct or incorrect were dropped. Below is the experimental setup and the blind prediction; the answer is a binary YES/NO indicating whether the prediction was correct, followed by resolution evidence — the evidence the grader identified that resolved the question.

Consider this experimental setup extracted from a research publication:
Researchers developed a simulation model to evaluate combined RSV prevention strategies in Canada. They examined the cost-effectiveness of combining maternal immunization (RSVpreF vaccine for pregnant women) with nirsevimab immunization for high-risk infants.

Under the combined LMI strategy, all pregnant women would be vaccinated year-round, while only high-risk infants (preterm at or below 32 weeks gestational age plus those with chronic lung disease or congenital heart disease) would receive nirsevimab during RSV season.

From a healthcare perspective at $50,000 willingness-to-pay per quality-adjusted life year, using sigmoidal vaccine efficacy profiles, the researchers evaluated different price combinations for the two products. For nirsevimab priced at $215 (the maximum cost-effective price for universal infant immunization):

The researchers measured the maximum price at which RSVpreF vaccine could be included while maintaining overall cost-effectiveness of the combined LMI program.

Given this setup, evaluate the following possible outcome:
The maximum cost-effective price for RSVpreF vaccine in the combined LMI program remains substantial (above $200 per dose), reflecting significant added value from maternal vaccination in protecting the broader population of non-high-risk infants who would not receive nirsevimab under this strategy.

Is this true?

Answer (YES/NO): NO